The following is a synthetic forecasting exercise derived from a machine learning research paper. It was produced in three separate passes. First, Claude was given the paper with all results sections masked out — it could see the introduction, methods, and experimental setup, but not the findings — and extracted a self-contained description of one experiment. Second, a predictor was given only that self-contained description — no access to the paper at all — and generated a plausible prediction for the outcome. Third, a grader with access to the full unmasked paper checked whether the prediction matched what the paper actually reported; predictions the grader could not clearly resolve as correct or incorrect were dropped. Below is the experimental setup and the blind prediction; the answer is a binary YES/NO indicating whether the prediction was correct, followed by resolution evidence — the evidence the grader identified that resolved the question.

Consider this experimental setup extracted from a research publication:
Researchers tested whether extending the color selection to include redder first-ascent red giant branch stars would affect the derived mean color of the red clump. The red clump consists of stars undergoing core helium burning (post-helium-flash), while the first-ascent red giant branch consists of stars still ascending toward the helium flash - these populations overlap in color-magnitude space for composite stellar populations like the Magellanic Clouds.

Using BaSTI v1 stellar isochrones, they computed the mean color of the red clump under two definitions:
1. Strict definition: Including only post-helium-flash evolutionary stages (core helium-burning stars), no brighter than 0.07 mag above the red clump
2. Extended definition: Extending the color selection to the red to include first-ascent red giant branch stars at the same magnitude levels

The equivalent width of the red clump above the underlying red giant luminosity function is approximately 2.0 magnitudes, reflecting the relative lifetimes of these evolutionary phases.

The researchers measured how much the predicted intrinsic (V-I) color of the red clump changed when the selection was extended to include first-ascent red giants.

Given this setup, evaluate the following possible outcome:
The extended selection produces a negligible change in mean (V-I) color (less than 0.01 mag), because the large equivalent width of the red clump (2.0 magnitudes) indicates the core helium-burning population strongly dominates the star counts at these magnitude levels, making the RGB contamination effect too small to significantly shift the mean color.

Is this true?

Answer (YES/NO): YES